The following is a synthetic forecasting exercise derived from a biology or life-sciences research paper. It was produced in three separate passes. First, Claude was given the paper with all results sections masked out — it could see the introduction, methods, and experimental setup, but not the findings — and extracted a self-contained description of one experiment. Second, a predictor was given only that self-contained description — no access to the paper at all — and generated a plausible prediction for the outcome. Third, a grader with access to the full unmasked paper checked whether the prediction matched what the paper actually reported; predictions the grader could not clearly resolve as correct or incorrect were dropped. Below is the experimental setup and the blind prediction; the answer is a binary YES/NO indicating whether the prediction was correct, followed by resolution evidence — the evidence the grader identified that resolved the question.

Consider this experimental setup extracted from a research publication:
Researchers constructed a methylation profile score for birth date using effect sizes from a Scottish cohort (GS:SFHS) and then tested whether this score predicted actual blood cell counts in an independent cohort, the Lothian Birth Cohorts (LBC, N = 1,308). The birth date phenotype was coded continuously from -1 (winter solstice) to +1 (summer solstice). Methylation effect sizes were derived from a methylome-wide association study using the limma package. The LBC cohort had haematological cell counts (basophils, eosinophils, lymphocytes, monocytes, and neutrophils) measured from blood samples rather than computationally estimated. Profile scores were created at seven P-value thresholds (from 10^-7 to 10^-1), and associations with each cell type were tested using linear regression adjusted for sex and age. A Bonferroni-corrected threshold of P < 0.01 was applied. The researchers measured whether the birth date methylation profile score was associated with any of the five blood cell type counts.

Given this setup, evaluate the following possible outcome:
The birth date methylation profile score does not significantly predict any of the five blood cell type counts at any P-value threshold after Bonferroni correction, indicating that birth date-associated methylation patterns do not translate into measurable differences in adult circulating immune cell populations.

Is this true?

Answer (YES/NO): NO